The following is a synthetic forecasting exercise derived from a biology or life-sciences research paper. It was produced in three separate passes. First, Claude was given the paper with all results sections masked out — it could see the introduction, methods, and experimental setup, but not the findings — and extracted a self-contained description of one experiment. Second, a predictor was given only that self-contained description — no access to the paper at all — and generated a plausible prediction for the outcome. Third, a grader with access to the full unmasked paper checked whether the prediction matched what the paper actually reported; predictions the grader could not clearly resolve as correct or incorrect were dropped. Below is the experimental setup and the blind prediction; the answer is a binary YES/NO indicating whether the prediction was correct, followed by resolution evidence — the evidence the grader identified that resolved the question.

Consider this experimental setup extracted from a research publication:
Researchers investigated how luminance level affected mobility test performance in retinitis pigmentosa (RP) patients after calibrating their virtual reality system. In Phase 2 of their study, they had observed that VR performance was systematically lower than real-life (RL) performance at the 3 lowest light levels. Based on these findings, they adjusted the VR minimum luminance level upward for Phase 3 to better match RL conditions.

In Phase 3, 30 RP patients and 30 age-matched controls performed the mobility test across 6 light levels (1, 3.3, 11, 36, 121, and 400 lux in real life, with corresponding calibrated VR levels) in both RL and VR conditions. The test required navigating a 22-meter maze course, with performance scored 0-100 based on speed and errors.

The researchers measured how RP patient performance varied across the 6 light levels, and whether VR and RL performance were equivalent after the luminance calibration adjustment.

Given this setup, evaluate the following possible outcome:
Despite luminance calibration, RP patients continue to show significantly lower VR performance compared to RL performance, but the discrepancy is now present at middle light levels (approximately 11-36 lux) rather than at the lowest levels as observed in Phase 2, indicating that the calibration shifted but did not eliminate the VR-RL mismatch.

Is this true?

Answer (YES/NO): NO